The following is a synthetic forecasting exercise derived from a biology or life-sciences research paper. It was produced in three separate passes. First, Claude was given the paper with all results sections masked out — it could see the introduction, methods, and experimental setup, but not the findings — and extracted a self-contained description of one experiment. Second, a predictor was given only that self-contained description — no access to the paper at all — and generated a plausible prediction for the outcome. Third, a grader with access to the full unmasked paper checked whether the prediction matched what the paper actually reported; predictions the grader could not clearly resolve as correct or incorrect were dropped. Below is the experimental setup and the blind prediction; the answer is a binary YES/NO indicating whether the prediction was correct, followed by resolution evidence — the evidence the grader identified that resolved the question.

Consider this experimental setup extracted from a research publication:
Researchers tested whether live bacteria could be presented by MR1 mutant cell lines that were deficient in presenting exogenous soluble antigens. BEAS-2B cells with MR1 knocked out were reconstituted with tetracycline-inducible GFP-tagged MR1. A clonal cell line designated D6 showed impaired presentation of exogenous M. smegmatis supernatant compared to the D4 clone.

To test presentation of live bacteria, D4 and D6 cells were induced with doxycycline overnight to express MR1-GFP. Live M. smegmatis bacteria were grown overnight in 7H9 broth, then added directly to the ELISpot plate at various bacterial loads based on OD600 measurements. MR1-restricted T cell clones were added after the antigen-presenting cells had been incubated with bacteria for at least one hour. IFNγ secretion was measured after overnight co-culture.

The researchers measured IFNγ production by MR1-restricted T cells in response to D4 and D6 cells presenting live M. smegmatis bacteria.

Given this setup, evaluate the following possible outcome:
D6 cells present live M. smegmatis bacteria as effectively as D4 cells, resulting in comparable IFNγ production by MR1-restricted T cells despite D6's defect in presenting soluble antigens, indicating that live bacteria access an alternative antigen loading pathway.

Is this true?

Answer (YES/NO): NO